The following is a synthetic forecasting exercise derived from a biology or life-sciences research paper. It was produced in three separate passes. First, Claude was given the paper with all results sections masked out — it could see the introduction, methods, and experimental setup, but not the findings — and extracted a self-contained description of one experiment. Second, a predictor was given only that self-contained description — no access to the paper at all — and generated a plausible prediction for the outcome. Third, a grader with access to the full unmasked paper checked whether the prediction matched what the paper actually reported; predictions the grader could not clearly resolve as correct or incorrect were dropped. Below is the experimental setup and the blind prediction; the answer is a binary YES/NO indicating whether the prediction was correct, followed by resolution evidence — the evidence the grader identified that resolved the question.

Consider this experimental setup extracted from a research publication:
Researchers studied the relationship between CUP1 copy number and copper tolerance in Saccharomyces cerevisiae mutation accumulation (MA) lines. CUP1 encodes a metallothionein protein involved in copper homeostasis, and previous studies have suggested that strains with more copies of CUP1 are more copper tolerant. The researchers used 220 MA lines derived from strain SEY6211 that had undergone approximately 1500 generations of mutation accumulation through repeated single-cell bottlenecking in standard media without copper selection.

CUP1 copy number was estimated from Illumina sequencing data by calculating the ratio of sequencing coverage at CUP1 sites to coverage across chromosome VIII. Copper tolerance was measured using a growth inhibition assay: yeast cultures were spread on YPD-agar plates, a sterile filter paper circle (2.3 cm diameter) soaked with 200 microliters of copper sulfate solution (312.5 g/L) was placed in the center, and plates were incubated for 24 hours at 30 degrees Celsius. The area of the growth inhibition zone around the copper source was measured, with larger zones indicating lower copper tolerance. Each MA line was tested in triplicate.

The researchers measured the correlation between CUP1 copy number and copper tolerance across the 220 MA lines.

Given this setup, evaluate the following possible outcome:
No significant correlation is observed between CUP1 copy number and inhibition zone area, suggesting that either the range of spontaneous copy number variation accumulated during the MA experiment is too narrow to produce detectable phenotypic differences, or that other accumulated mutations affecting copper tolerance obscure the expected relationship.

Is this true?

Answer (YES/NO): NO